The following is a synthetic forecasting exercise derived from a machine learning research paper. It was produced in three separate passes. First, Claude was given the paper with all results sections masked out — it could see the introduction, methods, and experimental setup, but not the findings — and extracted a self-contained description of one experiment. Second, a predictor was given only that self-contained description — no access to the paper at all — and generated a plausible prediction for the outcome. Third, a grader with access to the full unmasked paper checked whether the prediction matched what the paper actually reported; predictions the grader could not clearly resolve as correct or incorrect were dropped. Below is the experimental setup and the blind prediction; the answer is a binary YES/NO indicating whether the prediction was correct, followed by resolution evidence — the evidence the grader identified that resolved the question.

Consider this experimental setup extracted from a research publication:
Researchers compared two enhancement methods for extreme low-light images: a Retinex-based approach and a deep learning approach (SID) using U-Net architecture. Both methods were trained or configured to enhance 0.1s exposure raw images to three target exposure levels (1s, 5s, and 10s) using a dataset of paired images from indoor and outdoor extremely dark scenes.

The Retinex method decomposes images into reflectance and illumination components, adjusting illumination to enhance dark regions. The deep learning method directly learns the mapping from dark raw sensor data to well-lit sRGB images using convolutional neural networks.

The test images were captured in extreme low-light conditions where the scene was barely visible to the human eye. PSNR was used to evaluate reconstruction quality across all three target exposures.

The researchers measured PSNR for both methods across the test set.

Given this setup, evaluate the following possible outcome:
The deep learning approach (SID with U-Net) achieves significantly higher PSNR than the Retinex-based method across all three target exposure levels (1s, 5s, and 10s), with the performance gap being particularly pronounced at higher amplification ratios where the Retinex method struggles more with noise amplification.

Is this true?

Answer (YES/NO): NO